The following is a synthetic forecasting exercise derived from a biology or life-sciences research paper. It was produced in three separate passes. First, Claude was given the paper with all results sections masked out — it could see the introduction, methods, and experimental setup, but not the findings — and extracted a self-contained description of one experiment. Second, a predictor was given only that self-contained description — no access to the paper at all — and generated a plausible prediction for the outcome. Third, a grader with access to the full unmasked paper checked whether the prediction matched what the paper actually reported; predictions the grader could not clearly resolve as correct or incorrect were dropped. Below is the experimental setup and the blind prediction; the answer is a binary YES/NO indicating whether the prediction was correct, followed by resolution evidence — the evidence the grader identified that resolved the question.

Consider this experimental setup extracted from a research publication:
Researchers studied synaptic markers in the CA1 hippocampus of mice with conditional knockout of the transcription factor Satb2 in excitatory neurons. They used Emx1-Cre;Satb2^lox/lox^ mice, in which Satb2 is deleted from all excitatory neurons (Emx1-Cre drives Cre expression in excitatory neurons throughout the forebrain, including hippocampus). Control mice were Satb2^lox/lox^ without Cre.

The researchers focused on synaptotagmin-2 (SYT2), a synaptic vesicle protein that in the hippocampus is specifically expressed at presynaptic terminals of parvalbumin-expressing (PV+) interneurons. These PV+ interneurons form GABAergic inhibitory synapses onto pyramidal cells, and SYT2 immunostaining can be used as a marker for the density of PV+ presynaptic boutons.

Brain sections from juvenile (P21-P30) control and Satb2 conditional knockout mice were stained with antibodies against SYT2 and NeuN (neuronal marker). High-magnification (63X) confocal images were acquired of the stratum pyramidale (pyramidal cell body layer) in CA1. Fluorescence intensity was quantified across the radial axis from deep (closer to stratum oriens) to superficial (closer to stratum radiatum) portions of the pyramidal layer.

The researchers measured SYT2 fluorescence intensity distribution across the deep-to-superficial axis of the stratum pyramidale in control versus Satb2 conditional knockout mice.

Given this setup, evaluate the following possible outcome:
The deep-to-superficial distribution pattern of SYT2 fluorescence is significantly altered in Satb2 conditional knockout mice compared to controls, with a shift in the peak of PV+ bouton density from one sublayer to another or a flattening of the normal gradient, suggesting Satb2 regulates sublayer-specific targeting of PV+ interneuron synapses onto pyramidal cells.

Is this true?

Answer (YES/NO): NO